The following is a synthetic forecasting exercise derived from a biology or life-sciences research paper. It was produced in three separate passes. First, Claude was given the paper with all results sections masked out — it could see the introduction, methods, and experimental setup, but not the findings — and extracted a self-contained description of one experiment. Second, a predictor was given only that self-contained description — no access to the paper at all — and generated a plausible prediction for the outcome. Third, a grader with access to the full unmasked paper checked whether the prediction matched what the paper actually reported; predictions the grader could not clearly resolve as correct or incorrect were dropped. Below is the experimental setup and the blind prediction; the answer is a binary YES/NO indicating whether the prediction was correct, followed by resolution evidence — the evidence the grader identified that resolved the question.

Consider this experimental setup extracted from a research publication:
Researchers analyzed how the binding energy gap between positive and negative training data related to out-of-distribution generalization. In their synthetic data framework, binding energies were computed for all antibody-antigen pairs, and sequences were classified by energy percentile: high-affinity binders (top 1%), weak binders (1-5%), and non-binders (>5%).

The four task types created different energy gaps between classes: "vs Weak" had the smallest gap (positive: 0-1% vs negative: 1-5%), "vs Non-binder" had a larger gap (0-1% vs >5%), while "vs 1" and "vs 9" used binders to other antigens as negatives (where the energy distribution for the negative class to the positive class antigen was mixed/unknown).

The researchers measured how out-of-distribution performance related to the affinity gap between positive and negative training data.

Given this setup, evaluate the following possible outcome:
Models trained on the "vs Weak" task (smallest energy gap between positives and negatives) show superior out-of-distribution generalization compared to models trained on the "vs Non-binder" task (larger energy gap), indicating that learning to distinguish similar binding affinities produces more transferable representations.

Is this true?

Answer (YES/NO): YES